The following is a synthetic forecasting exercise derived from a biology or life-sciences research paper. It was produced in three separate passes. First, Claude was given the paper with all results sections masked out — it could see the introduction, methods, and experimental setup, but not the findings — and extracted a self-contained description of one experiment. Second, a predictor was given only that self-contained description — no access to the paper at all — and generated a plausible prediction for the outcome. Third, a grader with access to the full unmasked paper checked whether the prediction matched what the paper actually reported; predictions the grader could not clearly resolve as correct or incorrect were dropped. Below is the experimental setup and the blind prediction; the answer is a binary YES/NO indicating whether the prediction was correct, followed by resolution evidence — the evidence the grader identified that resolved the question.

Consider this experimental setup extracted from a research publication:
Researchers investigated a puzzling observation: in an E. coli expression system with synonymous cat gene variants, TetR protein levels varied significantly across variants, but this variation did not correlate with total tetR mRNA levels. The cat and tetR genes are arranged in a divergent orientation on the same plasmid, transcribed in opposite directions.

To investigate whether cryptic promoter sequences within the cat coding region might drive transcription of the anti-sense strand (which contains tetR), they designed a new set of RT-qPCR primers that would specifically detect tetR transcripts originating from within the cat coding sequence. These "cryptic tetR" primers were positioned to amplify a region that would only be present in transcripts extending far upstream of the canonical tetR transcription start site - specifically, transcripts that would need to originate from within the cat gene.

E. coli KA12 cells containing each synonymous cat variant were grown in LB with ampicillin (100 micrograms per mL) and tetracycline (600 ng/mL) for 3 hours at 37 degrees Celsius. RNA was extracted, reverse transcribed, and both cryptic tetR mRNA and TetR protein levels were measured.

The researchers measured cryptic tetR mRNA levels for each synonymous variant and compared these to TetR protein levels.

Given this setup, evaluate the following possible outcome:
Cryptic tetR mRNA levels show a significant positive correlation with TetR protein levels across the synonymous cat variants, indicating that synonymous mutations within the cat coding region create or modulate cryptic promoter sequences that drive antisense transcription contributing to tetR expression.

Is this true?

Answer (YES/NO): YES